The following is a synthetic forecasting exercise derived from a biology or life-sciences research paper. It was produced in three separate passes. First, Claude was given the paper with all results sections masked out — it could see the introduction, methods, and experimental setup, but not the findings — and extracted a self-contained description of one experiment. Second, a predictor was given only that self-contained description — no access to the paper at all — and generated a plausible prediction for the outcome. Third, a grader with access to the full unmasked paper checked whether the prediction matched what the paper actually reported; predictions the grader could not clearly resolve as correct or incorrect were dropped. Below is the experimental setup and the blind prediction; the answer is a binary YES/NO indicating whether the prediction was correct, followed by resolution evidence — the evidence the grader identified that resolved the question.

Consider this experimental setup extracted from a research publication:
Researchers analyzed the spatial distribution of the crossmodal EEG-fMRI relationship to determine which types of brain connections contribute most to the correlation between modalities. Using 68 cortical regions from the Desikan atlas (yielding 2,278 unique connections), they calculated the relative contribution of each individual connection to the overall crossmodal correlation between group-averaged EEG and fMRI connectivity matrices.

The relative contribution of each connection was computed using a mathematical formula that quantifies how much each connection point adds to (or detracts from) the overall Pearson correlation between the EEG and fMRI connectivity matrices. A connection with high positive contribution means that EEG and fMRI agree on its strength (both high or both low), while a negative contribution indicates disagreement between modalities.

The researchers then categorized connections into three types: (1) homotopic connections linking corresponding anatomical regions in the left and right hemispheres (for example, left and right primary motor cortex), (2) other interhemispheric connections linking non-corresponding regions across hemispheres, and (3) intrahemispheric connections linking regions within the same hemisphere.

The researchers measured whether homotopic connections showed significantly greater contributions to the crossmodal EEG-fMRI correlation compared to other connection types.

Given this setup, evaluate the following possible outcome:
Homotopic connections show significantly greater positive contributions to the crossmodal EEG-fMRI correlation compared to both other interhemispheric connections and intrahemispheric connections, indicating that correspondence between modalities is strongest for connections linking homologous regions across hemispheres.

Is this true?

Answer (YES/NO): YES